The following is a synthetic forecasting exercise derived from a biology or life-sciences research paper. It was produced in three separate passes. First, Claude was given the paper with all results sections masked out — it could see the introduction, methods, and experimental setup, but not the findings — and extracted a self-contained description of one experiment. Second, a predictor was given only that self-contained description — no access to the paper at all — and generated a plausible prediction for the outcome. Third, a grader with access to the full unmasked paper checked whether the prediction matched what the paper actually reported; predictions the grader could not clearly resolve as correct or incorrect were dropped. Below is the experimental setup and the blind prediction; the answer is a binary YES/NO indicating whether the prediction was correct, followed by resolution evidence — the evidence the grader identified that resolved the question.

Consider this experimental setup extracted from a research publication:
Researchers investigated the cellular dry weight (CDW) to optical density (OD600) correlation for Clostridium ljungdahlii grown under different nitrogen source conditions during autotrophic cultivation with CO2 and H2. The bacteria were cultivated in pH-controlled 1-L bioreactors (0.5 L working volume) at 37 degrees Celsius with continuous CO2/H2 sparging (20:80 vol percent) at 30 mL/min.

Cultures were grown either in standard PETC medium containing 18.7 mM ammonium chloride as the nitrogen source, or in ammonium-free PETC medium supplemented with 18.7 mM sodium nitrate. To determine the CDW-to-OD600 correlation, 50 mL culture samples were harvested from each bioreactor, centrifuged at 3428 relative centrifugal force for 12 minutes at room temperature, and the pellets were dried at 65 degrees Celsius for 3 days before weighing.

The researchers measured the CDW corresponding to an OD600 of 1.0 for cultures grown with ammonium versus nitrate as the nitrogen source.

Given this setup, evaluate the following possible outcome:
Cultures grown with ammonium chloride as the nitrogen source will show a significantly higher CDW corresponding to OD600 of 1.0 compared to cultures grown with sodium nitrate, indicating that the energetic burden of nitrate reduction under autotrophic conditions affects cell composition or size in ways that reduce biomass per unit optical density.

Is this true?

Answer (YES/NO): NO